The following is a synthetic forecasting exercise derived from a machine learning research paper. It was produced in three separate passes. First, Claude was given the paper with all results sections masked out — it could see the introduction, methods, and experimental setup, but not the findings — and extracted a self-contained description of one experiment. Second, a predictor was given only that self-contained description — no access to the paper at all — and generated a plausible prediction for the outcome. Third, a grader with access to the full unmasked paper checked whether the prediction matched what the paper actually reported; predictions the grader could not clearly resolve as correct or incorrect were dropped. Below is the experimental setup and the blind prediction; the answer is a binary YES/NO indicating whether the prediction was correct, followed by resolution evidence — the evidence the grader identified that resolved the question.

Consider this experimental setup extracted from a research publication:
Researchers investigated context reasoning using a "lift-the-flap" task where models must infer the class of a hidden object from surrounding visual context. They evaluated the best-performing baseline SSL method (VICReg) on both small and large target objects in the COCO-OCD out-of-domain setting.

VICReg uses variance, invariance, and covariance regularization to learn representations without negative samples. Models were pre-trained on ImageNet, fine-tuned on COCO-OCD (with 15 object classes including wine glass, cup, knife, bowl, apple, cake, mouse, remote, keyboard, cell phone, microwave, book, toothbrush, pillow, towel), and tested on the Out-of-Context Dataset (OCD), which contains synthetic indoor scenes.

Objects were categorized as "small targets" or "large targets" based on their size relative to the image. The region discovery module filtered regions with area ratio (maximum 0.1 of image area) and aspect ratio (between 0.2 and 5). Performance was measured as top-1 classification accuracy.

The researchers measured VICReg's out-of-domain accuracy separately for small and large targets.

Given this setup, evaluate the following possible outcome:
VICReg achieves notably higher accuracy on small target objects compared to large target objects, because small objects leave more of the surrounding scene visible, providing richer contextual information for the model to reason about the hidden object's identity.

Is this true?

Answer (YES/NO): YES